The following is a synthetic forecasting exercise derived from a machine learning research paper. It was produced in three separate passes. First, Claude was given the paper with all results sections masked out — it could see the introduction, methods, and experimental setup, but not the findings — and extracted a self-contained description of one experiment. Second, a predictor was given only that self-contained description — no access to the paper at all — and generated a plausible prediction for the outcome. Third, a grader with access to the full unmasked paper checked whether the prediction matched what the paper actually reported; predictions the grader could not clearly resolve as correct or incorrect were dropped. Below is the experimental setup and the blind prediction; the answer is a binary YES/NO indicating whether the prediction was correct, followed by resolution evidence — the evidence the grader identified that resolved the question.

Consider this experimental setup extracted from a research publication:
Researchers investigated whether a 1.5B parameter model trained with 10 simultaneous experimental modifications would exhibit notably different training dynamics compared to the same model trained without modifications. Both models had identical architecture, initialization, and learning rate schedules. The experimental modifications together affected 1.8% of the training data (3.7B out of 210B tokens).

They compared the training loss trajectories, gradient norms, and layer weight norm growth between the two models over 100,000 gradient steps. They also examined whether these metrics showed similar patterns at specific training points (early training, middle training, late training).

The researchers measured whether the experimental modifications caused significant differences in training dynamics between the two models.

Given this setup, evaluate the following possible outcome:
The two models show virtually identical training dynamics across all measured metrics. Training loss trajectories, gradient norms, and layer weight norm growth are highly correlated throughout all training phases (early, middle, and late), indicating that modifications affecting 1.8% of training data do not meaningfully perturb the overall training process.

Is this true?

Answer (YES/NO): NO